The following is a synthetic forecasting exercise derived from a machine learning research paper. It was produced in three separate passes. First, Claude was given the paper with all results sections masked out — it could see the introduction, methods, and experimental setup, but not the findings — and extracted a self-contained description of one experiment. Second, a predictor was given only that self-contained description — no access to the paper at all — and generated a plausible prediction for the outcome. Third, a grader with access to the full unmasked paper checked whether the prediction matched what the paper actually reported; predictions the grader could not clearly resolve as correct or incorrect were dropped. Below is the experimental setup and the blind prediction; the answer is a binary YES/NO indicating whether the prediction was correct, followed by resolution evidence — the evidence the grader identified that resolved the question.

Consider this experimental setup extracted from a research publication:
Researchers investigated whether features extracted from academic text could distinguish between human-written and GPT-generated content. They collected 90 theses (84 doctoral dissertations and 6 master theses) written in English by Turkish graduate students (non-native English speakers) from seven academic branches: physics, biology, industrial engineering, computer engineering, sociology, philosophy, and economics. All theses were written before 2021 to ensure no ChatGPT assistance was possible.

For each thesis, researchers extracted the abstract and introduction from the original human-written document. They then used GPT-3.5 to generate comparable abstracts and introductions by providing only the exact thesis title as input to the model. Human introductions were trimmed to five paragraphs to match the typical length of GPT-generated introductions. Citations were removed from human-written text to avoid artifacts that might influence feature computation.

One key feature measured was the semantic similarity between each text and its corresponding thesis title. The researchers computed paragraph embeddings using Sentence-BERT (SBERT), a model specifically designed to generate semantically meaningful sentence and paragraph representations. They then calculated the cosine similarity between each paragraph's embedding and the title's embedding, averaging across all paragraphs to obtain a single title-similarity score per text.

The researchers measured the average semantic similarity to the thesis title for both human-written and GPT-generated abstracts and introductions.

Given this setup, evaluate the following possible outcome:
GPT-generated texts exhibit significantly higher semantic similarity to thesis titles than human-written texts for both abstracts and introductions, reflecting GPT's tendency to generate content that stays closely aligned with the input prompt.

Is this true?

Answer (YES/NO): YES